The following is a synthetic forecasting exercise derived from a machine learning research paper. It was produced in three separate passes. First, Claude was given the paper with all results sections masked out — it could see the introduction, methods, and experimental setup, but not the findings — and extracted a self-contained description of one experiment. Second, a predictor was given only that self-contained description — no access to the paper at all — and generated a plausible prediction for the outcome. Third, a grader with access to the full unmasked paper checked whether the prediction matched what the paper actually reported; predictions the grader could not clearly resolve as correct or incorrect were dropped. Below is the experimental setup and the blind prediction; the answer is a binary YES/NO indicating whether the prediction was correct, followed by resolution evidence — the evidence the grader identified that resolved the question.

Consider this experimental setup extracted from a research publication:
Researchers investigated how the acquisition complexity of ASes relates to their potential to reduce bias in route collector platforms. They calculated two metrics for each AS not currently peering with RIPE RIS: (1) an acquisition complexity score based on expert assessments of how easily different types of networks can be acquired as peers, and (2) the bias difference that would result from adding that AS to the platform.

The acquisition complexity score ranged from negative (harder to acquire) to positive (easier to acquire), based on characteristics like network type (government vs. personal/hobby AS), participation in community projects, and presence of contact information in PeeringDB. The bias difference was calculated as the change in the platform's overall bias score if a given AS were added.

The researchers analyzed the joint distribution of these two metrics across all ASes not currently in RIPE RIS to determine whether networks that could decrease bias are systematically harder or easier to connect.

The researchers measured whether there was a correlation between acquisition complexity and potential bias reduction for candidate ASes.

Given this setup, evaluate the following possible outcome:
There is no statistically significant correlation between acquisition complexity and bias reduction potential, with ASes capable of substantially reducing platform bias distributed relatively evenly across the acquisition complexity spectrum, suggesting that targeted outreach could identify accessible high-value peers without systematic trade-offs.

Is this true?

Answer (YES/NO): YES